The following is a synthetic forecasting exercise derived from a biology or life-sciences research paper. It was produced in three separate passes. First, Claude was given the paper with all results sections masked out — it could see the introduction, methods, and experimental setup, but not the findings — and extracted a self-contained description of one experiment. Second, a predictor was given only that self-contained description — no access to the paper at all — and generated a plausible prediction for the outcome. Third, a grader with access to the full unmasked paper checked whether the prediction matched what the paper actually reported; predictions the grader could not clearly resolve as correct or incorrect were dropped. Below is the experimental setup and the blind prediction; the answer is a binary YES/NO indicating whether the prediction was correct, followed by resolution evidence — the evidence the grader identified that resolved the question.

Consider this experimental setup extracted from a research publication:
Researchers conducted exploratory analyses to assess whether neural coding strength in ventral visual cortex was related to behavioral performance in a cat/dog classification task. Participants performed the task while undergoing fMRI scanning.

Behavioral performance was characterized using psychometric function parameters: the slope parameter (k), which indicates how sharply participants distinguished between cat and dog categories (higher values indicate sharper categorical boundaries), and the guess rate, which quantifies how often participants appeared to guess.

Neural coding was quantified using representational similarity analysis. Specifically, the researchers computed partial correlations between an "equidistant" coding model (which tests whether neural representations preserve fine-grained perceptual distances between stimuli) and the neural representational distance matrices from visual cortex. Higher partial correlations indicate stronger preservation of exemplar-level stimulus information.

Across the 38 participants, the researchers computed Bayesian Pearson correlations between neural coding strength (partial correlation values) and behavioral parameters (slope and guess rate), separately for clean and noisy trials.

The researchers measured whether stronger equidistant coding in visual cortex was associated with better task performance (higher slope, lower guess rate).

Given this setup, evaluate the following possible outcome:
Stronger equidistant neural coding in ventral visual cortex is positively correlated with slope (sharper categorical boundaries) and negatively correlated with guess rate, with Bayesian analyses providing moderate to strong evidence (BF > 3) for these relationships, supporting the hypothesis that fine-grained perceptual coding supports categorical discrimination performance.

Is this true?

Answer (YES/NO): NO